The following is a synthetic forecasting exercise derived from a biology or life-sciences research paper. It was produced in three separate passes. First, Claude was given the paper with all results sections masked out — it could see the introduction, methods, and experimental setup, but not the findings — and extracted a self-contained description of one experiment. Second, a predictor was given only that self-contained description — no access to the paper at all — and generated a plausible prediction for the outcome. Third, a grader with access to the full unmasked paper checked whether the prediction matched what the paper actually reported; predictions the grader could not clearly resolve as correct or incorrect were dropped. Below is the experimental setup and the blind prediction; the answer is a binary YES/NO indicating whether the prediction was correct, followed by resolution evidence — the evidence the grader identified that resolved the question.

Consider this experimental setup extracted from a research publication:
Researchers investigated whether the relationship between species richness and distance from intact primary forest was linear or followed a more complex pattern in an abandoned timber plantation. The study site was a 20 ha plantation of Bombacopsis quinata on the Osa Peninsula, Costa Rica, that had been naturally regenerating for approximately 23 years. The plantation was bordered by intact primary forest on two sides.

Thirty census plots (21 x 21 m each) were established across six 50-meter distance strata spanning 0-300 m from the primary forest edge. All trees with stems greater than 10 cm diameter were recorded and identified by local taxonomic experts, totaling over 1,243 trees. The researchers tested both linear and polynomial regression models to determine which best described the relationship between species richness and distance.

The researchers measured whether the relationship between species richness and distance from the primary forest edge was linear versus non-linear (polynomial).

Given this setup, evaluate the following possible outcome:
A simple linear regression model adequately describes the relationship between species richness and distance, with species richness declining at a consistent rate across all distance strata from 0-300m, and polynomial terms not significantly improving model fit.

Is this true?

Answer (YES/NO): NO